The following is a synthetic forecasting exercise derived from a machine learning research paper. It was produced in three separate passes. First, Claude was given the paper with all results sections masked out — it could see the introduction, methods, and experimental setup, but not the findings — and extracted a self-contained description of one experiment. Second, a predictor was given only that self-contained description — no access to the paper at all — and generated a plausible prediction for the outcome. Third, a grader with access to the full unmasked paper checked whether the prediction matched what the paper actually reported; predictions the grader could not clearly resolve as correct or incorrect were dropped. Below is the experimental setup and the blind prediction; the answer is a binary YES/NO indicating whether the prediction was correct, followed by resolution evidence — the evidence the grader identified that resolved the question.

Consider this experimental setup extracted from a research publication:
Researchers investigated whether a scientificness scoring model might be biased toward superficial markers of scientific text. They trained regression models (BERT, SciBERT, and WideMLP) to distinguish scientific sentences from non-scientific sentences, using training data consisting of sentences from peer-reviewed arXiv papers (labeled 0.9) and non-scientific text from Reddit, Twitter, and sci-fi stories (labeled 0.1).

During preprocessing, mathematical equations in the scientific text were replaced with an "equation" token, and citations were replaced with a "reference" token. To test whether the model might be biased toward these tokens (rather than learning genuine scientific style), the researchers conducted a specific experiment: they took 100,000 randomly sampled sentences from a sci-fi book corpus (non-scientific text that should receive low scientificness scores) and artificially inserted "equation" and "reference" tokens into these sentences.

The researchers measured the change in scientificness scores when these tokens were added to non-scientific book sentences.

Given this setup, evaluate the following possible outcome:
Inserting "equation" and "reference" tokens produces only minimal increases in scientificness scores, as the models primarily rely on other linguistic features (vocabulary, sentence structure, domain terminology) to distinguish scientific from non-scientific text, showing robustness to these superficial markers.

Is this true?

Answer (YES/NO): NO